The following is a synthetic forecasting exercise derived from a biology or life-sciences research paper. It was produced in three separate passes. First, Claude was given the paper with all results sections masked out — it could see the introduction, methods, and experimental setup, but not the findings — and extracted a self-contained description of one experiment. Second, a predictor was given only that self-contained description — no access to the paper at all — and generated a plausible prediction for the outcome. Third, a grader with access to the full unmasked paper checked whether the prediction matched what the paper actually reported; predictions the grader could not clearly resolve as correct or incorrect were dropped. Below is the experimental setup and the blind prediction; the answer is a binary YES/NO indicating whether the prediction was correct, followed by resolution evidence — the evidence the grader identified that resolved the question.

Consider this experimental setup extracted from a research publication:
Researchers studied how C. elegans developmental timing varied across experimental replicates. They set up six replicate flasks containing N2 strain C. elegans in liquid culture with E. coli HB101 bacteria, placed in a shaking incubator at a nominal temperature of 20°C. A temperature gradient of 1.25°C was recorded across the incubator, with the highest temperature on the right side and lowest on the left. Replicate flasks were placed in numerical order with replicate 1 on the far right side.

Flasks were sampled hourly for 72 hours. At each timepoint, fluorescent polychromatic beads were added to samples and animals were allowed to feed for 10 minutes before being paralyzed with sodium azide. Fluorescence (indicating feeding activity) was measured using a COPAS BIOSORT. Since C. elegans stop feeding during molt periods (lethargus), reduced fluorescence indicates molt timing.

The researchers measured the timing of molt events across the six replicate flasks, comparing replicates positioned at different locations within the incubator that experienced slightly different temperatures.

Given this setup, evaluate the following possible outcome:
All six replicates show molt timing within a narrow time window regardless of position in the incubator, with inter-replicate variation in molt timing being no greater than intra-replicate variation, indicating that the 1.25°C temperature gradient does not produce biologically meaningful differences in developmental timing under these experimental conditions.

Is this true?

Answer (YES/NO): NO